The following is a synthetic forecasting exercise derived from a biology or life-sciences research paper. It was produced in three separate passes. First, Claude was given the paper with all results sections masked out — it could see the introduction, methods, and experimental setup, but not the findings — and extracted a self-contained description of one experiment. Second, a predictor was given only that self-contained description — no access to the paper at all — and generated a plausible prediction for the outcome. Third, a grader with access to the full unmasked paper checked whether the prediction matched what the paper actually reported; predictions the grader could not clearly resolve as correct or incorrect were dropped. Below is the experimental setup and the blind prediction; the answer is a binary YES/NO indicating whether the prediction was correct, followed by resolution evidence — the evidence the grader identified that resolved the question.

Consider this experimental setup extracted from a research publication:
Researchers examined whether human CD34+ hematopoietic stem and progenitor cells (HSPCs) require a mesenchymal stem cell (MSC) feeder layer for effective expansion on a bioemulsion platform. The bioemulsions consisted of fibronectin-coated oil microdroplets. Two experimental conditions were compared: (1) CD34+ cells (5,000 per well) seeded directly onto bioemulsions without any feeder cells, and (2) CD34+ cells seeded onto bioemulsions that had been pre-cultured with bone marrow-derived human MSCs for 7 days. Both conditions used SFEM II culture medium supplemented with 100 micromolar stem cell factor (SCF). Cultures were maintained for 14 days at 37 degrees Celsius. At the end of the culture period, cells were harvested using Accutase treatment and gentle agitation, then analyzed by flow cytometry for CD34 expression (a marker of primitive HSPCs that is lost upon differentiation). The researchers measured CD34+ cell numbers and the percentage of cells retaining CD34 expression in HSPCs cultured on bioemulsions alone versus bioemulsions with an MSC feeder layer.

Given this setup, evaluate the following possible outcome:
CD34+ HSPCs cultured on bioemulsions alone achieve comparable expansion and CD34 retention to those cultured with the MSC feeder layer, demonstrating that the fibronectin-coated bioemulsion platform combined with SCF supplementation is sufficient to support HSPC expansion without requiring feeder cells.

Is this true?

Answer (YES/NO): NO